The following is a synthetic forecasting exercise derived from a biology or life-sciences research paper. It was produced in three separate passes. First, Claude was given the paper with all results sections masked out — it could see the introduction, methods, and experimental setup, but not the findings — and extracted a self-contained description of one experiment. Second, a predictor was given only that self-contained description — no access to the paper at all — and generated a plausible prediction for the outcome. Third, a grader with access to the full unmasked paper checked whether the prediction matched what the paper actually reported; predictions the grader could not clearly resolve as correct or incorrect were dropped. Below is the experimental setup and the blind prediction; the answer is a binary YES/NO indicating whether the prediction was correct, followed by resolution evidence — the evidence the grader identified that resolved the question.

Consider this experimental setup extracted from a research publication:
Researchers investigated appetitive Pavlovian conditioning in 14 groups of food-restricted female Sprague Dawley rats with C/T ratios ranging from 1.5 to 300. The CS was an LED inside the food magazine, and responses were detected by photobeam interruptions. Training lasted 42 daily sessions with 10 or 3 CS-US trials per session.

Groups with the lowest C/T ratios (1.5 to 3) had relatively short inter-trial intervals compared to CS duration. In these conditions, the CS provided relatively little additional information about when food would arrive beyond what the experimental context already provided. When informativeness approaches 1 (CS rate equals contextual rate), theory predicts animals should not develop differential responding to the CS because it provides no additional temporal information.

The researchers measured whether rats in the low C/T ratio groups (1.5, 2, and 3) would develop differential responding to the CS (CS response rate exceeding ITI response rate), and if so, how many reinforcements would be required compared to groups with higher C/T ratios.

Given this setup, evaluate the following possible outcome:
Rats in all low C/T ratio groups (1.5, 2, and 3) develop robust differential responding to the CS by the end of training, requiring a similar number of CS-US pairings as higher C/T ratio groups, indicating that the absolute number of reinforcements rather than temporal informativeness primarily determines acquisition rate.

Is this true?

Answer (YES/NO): NO